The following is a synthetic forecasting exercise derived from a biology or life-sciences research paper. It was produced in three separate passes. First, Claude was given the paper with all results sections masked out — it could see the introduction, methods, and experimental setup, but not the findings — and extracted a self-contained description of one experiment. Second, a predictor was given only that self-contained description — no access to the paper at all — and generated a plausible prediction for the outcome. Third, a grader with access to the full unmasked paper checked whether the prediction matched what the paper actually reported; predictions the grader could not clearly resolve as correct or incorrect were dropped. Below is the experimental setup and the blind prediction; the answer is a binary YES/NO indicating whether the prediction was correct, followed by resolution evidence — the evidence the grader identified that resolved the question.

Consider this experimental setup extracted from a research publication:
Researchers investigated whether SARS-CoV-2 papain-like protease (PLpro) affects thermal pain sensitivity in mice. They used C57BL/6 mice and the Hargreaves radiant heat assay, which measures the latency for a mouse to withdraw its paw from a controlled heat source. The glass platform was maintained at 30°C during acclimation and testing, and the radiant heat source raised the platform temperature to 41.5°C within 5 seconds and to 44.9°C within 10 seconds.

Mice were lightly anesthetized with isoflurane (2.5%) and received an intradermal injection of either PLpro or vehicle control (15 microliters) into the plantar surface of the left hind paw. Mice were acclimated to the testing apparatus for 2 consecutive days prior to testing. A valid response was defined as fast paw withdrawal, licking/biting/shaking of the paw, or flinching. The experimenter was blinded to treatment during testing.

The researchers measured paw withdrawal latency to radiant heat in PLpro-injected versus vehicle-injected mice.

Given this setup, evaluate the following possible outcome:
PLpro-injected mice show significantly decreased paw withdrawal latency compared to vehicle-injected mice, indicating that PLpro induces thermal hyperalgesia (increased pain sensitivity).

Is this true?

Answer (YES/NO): NO